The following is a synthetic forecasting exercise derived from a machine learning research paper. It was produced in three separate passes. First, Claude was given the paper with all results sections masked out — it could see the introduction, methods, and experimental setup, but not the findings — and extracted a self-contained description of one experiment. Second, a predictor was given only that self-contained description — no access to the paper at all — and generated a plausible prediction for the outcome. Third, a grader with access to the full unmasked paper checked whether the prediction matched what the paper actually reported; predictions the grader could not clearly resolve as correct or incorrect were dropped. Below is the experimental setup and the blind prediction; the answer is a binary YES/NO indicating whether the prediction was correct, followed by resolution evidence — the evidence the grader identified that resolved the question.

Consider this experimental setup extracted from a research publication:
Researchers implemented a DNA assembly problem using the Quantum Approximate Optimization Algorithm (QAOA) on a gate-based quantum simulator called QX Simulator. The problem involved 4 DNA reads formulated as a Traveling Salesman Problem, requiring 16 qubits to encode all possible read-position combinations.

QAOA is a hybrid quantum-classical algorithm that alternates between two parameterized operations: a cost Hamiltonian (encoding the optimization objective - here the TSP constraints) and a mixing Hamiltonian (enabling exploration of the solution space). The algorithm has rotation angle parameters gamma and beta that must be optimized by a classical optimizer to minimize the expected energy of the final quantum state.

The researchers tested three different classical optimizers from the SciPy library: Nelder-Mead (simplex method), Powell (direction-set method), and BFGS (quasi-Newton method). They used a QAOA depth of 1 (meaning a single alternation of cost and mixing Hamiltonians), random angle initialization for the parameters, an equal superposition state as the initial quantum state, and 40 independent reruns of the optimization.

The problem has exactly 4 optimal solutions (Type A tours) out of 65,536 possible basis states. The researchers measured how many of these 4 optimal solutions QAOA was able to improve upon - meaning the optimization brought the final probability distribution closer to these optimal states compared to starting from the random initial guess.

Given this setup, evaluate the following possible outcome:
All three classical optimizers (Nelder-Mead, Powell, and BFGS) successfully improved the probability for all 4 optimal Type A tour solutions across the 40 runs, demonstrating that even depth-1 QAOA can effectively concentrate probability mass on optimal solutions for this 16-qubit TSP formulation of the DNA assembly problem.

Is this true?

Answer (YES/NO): NO